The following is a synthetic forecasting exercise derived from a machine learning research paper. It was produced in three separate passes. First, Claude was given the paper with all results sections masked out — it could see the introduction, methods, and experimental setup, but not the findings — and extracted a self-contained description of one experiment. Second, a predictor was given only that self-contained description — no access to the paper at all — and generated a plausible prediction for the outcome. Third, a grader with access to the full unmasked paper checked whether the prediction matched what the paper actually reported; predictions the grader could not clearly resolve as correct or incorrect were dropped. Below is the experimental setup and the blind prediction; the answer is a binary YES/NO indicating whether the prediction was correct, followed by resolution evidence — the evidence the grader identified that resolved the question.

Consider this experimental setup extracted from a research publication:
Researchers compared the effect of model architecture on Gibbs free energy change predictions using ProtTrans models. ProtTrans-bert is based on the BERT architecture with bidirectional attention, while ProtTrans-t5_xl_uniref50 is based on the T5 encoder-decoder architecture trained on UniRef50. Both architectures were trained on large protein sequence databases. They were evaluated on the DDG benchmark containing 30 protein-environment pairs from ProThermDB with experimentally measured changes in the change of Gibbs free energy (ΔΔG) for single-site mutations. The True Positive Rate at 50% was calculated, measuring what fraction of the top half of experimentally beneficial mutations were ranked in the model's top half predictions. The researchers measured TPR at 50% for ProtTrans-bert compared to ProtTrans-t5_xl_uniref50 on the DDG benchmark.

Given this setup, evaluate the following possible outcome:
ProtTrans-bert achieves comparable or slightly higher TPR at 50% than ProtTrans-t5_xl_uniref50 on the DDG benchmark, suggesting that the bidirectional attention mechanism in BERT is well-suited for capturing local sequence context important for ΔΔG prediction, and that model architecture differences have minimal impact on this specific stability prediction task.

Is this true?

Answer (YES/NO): NO